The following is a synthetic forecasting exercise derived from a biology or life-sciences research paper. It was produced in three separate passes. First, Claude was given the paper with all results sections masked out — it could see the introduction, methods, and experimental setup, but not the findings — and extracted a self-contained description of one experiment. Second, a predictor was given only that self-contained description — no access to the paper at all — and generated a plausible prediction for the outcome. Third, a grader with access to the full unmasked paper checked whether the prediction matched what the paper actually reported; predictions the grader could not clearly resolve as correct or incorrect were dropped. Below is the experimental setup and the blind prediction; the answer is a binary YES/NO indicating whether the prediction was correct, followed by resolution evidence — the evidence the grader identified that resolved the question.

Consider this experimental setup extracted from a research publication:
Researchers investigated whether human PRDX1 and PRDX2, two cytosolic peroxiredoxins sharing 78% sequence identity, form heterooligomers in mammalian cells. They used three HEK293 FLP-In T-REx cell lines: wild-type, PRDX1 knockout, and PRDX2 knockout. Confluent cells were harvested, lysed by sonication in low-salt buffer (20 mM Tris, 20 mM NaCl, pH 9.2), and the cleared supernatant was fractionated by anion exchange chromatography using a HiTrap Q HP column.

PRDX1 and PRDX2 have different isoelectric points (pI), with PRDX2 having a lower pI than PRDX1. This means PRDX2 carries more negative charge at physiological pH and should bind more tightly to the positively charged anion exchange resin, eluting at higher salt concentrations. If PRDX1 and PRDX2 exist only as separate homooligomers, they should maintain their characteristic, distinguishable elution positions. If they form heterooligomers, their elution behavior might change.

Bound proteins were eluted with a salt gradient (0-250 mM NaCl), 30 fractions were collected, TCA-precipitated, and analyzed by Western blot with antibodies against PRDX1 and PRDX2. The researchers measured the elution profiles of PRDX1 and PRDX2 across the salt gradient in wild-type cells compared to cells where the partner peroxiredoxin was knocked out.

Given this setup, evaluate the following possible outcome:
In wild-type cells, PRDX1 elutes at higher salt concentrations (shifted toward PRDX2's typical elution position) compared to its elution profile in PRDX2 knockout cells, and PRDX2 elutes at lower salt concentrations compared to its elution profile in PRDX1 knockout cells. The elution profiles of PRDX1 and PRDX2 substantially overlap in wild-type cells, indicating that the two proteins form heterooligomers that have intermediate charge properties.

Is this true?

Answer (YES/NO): YES